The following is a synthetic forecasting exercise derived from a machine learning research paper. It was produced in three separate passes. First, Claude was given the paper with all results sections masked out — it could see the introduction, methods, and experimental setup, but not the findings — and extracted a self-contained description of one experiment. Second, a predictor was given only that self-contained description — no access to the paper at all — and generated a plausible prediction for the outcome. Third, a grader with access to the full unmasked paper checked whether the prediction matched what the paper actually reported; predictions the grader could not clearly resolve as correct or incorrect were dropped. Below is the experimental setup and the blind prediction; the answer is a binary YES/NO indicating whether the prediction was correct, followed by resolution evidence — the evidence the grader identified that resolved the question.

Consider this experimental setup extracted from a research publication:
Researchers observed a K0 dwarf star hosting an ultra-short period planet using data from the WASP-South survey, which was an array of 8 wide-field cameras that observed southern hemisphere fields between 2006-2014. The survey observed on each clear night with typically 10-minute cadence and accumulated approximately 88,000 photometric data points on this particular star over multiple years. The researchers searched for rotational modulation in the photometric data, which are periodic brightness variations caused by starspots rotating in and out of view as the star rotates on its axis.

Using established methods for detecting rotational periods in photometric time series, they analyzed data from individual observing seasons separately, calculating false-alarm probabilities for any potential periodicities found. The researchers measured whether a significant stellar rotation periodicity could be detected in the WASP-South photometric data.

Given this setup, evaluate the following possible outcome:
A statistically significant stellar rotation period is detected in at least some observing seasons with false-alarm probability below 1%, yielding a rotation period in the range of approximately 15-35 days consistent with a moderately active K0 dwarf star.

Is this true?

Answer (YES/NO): YES